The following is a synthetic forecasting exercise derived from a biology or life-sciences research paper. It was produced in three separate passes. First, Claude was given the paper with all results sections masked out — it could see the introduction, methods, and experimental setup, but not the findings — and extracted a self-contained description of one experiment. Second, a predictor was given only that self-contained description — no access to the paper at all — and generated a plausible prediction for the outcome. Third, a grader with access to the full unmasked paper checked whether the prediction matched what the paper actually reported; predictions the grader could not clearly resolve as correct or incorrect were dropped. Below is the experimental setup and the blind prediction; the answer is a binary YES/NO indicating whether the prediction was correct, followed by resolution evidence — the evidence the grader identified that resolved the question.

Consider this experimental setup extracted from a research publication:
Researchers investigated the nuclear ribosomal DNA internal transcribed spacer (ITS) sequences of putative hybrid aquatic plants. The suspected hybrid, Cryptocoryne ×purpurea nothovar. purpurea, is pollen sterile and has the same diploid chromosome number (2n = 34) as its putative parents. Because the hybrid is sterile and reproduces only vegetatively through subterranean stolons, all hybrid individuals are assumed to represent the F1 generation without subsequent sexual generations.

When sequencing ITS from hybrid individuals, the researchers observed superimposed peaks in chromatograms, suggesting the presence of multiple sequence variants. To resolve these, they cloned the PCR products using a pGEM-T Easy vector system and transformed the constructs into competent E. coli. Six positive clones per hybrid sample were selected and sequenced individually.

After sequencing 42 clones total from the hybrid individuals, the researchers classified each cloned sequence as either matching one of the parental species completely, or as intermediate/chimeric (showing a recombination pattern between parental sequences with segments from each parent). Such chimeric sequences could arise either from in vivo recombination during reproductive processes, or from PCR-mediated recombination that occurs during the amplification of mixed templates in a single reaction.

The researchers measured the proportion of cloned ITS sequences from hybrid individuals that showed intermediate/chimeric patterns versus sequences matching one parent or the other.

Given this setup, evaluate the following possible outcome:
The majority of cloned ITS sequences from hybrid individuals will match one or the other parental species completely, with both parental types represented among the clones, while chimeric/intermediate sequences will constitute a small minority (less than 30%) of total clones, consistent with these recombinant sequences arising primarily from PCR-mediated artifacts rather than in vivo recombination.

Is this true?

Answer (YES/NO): NO